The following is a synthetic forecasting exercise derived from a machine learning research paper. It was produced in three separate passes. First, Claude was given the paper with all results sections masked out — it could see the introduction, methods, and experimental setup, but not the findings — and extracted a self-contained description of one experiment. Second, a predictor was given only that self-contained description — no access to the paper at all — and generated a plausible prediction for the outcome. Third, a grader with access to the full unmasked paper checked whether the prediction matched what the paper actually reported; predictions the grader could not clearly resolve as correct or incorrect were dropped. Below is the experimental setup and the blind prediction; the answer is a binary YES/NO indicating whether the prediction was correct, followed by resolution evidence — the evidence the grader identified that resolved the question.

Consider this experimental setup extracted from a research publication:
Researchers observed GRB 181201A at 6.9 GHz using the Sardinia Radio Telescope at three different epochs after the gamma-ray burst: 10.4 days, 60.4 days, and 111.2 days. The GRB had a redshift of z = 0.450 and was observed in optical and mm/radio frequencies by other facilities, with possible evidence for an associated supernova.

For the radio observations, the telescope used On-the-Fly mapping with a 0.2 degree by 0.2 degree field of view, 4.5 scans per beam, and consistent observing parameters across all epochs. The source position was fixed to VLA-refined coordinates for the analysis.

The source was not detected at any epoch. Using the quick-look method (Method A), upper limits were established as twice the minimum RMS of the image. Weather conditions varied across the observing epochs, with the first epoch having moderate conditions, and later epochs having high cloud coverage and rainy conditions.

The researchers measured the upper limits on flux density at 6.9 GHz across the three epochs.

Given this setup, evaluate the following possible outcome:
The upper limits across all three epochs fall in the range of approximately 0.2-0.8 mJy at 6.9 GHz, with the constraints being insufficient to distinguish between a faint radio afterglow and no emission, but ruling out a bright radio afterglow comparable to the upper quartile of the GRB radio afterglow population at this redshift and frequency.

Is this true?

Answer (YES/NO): NO